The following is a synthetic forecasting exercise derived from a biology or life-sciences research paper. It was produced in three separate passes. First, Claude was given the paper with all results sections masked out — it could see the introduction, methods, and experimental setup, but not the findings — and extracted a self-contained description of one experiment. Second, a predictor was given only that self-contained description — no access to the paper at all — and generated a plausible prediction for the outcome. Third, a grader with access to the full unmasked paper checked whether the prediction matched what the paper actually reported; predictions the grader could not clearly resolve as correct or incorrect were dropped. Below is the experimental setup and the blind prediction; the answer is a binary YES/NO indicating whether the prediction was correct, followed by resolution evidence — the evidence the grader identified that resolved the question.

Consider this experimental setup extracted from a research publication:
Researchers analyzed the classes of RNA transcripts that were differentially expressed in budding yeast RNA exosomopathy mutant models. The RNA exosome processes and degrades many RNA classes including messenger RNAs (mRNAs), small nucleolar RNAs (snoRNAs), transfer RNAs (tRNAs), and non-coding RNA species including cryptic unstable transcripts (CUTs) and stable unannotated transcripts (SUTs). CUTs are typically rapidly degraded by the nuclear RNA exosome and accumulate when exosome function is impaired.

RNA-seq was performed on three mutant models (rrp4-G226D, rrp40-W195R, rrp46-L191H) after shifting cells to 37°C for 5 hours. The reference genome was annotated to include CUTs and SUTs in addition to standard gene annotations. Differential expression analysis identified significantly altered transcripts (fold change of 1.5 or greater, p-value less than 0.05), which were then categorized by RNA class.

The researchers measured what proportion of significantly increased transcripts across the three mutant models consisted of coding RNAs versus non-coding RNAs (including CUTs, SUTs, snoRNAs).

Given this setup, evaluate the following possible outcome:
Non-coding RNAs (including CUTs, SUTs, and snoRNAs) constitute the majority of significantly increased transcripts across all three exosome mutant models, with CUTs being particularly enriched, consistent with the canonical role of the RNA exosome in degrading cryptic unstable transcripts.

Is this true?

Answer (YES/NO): YES